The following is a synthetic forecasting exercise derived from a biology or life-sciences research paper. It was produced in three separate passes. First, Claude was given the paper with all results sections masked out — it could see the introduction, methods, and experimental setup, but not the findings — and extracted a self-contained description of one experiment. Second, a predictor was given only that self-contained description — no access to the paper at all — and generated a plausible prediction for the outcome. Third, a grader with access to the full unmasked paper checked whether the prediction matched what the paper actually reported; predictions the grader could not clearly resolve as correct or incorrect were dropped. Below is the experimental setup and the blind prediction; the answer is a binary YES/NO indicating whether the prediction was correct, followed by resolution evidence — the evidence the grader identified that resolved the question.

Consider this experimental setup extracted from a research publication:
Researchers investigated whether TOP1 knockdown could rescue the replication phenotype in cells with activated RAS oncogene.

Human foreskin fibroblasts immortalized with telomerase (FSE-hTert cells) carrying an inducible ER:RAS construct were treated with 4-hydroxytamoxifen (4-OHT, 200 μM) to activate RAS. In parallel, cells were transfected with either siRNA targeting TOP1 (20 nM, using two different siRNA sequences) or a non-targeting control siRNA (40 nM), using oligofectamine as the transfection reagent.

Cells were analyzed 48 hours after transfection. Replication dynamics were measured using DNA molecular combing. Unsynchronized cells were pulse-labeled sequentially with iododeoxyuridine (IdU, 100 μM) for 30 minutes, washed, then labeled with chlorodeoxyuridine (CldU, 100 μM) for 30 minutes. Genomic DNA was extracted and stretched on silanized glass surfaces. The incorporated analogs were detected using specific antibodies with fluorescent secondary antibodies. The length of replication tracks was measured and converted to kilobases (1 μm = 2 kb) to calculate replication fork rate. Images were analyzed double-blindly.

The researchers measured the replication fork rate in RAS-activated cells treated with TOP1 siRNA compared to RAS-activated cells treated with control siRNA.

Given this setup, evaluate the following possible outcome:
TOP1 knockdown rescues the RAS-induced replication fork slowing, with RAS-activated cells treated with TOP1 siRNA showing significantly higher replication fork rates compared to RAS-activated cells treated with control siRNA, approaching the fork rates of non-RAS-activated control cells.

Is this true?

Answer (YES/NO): NO